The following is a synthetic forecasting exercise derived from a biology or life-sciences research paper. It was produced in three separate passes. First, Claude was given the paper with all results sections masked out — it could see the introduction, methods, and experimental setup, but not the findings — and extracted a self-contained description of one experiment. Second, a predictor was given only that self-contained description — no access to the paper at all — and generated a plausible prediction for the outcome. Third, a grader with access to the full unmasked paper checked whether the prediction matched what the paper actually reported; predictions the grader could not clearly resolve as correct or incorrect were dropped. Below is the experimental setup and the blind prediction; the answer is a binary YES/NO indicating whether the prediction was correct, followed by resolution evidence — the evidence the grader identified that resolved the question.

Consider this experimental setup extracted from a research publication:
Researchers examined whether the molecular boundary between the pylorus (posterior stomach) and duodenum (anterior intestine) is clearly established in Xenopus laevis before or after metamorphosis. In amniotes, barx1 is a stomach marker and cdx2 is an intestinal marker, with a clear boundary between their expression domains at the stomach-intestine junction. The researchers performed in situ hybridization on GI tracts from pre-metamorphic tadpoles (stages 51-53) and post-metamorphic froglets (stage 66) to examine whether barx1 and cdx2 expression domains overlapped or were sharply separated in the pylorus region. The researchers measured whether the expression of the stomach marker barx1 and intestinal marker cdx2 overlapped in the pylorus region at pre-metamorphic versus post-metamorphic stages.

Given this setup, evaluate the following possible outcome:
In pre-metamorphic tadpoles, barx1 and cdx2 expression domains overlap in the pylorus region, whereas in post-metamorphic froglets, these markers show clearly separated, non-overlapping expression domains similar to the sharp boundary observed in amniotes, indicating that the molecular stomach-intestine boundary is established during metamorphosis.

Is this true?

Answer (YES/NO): YES